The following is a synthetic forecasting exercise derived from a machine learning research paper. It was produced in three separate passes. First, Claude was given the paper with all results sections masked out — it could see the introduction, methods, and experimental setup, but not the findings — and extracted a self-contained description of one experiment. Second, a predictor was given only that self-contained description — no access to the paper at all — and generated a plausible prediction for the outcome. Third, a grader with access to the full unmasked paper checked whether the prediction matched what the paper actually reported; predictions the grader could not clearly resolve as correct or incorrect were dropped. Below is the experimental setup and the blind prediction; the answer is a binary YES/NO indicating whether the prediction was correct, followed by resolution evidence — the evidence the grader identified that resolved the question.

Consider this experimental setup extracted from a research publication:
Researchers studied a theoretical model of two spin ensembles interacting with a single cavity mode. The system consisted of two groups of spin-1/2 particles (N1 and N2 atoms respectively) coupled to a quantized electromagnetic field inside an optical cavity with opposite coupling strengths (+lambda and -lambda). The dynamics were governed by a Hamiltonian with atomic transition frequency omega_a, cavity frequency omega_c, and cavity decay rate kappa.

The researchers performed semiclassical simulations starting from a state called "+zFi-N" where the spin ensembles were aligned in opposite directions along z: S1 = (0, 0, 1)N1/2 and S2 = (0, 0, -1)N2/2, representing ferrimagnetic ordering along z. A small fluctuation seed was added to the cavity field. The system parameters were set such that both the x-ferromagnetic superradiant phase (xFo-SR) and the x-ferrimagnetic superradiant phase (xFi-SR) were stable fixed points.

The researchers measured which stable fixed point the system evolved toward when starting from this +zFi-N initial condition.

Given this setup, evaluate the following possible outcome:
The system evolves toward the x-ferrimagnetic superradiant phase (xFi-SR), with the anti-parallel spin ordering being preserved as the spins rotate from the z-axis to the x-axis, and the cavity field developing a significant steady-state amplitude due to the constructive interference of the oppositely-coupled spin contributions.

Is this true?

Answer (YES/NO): NO